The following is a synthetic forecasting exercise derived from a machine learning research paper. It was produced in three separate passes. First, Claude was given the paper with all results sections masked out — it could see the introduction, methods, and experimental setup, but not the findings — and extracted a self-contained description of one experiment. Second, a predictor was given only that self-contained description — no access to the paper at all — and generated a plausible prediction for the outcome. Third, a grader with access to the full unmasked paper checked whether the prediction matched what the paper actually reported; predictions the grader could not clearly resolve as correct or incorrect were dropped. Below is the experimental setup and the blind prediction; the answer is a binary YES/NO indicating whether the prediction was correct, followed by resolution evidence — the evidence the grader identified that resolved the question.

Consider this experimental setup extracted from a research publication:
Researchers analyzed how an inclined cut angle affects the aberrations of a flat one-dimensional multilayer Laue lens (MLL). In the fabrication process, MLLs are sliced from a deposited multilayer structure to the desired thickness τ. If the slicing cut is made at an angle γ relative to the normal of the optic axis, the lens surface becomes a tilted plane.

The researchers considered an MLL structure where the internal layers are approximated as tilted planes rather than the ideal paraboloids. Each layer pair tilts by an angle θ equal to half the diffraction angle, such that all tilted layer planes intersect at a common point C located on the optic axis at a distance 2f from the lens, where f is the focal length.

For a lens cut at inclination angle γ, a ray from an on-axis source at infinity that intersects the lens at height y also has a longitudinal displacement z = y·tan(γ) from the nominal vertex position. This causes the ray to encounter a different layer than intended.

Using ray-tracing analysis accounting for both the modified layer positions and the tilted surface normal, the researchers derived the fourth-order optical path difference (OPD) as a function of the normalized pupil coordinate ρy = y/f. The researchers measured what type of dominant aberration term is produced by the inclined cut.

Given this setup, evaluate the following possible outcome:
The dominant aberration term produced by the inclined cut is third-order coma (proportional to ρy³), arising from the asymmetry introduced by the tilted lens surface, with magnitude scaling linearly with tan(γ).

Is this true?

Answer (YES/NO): YES